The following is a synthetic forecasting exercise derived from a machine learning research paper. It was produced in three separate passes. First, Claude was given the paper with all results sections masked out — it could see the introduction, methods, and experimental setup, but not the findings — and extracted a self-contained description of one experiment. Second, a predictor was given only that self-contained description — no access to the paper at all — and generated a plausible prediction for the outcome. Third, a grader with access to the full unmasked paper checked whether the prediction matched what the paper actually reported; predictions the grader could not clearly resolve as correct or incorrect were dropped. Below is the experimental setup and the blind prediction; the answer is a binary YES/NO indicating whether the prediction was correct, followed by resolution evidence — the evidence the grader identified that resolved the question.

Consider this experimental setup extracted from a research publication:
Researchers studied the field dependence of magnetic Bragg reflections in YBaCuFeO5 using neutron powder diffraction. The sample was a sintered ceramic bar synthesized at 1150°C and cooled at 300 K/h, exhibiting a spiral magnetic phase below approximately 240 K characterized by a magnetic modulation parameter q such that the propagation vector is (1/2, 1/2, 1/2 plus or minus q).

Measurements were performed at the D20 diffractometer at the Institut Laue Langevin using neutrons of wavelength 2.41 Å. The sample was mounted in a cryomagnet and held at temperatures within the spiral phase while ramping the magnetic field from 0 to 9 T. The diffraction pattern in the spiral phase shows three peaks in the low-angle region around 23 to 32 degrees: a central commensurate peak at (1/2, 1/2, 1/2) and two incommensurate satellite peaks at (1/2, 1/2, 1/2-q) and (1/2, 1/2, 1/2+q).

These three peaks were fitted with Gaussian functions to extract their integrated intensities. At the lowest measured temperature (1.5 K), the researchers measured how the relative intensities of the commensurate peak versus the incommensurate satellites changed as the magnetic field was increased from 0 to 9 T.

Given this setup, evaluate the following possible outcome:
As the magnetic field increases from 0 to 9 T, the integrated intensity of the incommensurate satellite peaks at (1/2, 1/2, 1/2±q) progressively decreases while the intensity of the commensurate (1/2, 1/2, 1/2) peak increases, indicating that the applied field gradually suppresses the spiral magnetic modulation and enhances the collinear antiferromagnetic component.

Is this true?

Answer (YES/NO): NO